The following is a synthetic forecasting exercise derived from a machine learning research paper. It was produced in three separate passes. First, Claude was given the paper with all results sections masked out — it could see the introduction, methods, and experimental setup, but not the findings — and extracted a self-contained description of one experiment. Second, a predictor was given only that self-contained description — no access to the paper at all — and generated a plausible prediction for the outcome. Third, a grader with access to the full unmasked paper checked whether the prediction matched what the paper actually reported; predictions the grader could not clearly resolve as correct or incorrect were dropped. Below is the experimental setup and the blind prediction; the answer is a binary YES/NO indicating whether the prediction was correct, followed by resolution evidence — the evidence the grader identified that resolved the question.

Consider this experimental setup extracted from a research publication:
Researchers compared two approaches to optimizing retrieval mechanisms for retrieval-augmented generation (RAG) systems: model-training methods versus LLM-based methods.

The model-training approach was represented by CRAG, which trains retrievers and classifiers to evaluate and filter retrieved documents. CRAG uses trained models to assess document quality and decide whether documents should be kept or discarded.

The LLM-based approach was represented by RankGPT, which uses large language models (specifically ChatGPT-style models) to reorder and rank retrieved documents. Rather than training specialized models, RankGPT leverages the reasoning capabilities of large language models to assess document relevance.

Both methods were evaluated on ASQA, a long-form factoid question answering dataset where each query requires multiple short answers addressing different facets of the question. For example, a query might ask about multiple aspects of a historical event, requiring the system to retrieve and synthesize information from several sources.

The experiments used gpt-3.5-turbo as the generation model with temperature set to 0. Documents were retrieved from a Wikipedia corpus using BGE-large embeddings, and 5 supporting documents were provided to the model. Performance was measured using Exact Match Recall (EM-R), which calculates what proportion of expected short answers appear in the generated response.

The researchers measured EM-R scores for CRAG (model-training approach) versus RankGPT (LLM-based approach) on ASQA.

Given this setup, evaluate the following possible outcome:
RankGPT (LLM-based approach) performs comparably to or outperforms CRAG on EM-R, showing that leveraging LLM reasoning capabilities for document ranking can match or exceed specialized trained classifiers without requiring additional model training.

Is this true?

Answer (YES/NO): YES